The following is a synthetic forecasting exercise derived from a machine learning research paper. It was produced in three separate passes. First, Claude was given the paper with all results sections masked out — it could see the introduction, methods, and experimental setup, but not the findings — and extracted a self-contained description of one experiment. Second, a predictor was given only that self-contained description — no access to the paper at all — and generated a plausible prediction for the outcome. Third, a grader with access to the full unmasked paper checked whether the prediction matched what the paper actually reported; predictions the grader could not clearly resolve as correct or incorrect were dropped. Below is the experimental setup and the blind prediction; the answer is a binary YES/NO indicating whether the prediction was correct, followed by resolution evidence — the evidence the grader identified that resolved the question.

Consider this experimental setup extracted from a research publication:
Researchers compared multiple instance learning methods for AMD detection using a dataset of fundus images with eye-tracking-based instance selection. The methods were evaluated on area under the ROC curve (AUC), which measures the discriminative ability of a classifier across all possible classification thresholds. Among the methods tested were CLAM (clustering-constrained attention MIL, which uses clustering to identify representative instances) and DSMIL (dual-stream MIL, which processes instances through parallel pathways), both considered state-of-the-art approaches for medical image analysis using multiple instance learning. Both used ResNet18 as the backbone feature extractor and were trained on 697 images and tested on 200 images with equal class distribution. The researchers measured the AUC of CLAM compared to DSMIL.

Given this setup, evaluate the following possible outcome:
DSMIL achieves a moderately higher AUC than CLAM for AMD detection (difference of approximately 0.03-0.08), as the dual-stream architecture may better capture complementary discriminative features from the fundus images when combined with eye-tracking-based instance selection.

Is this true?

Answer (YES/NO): NO